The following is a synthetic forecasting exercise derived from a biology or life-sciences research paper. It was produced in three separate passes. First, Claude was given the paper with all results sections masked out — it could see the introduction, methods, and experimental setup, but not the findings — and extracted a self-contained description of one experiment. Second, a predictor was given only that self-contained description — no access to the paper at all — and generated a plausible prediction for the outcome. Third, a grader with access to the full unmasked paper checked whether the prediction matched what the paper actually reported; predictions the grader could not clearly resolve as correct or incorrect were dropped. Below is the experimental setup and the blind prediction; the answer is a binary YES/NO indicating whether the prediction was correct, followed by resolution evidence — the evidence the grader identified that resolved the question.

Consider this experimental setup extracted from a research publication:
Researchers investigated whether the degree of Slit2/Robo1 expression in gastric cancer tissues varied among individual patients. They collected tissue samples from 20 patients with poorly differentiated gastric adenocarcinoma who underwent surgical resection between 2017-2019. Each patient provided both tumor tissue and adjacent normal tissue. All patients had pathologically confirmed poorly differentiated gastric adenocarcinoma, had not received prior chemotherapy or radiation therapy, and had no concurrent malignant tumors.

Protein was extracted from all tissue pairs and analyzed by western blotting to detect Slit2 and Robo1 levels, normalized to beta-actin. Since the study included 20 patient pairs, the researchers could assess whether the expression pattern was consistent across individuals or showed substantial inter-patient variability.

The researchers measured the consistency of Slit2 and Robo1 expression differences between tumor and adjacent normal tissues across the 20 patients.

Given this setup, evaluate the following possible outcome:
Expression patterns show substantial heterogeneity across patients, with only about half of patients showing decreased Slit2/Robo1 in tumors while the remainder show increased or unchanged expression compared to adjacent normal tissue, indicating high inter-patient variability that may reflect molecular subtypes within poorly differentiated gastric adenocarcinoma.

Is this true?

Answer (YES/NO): NO